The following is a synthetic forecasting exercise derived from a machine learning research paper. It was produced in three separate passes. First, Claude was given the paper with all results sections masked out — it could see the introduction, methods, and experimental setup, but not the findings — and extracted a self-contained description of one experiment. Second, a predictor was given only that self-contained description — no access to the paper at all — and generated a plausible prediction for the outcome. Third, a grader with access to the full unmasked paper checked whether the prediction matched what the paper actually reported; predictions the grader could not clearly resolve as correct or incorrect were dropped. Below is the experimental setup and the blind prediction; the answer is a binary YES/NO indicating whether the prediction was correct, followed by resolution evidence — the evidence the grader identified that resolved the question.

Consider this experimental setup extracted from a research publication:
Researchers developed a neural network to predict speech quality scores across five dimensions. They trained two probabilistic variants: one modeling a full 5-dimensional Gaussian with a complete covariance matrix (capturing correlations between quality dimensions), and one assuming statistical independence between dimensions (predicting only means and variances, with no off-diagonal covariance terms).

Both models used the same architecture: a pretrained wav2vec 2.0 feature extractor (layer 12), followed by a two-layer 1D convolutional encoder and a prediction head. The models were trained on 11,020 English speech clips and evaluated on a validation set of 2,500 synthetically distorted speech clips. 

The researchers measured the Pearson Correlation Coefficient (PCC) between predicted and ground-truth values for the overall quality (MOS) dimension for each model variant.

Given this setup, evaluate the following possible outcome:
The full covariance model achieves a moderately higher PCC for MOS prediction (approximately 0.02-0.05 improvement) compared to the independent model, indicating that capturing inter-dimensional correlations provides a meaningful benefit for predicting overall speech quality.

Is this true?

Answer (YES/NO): NO